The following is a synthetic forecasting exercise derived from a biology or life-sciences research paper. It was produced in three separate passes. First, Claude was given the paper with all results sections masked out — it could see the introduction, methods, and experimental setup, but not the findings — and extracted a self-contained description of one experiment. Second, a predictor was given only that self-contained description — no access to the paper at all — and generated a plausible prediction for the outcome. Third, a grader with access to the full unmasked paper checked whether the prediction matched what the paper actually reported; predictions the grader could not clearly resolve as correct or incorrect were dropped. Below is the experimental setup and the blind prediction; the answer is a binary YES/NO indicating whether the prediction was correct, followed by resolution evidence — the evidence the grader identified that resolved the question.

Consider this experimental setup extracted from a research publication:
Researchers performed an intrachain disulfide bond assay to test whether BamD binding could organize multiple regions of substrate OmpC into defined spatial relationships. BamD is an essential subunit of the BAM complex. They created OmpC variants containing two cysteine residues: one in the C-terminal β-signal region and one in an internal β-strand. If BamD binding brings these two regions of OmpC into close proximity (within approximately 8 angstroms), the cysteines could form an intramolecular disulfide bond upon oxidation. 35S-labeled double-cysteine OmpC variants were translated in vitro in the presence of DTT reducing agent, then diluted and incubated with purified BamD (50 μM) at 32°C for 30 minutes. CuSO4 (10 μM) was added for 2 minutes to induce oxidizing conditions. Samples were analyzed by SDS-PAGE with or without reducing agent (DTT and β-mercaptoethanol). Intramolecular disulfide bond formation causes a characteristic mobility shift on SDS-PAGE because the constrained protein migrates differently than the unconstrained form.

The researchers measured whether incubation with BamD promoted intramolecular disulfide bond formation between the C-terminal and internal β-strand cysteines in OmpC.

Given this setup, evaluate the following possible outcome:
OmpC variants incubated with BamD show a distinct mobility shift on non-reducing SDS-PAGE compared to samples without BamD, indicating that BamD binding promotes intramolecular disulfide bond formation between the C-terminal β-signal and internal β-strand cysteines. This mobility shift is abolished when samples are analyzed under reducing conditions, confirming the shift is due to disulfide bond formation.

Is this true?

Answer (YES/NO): YES